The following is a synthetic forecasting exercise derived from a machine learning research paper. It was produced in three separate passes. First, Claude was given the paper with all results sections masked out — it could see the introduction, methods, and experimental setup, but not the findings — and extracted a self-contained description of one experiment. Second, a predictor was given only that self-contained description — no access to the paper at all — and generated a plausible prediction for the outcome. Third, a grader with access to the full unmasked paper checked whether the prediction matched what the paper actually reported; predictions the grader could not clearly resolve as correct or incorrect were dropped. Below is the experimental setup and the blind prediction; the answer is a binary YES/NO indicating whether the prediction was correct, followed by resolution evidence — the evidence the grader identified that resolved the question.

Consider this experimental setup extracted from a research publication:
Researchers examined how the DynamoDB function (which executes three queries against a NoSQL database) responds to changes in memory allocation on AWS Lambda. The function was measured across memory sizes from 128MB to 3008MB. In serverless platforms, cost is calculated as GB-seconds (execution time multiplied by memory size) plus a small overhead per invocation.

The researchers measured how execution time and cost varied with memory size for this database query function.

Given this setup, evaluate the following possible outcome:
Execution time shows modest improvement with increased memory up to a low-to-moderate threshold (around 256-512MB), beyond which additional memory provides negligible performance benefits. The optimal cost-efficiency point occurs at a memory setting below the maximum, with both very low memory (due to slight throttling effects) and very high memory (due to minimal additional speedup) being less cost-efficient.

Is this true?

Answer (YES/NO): NO